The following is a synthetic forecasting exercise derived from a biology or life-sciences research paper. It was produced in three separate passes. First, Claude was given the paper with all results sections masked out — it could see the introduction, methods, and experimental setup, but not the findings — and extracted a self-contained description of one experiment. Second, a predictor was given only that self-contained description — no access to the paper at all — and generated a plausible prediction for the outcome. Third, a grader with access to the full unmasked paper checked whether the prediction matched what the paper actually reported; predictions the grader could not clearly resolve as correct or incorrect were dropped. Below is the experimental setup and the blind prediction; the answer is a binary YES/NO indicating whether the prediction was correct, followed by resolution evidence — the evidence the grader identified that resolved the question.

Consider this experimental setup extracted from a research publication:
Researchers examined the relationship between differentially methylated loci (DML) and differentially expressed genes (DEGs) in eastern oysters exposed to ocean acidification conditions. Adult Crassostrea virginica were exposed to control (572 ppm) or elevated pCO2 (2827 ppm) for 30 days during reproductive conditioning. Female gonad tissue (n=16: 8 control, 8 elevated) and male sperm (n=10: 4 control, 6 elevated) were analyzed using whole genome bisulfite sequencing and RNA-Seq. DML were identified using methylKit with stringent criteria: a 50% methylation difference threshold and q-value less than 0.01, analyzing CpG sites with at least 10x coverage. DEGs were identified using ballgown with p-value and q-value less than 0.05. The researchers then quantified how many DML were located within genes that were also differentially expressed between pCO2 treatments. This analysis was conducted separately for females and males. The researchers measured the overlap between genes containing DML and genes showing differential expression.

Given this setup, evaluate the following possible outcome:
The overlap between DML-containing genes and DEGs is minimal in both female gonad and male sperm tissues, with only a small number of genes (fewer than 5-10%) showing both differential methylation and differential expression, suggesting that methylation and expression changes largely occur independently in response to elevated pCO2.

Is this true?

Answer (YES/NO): YES